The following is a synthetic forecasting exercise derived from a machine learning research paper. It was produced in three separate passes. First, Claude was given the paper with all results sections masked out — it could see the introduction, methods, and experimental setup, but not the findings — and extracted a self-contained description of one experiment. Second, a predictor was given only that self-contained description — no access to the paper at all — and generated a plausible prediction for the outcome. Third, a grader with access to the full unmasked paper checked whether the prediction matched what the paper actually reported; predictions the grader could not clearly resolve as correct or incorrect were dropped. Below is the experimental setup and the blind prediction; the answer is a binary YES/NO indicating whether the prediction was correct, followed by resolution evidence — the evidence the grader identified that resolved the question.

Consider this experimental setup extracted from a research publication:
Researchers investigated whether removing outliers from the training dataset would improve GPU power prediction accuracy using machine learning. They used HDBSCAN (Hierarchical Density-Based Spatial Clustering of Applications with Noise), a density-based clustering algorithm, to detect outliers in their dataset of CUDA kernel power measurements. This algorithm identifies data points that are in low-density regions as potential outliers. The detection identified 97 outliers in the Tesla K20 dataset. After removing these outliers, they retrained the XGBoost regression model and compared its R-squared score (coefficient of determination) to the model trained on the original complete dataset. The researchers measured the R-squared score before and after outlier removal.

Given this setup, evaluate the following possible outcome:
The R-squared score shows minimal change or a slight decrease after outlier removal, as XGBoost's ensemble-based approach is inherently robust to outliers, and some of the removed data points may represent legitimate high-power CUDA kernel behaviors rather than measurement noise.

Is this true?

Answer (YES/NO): YES